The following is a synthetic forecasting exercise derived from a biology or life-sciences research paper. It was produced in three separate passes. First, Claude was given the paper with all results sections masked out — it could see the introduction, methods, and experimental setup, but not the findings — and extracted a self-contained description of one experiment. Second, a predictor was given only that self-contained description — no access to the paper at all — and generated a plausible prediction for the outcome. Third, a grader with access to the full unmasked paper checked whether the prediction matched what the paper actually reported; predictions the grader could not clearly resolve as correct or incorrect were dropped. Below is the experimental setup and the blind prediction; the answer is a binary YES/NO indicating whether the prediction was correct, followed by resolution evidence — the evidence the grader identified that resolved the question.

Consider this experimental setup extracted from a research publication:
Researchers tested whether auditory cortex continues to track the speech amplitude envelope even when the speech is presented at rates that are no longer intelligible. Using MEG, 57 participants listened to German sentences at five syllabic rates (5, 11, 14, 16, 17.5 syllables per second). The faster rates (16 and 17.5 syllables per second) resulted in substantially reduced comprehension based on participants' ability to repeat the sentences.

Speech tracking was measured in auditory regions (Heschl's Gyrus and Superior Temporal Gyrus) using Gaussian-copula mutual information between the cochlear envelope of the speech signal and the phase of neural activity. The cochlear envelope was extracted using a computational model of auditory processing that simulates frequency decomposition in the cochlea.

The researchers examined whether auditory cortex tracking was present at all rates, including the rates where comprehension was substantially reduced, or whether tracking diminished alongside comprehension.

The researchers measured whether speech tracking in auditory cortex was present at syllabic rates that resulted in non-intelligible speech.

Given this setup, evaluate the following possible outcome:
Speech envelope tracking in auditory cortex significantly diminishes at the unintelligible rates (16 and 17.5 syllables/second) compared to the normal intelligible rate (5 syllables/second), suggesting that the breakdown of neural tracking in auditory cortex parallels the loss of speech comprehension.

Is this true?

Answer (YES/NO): NO